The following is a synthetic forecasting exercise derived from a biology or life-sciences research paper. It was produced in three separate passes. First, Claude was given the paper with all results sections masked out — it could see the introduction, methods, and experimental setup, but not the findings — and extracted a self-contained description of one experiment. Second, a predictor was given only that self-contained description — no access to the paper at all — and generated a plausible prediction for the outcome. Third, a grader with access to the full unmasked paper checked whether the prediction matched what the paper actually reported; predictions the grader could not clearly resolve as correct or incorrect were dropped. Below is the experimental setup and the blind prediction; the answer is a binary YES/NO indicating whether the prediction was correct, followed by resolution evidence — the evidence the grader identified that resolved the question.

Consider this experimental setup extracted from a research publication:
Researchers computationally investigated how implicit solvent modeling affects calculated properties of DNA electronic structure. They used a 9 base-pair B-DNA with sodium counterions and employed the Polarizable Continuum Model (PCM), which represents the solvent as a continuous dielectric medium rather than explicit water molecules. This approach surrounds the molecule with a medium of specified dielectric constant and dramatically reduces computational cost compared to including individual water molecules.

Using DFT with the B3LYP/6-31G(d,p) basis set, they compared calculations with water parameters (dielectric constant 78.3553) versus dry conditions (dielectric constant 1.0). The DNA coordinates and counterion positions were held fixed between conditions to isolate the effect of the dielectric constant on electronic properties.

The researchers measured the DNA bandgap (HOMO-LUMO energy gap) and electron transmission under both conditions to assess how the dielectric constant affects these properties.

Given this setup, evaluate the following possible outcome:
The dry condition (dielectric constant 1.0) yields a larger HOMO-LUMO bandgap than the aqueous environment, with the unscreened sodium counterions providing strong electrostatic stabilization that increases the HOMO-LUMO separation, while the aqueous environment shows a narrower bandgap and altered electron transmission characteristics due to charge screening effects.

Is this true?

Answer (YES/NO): NO